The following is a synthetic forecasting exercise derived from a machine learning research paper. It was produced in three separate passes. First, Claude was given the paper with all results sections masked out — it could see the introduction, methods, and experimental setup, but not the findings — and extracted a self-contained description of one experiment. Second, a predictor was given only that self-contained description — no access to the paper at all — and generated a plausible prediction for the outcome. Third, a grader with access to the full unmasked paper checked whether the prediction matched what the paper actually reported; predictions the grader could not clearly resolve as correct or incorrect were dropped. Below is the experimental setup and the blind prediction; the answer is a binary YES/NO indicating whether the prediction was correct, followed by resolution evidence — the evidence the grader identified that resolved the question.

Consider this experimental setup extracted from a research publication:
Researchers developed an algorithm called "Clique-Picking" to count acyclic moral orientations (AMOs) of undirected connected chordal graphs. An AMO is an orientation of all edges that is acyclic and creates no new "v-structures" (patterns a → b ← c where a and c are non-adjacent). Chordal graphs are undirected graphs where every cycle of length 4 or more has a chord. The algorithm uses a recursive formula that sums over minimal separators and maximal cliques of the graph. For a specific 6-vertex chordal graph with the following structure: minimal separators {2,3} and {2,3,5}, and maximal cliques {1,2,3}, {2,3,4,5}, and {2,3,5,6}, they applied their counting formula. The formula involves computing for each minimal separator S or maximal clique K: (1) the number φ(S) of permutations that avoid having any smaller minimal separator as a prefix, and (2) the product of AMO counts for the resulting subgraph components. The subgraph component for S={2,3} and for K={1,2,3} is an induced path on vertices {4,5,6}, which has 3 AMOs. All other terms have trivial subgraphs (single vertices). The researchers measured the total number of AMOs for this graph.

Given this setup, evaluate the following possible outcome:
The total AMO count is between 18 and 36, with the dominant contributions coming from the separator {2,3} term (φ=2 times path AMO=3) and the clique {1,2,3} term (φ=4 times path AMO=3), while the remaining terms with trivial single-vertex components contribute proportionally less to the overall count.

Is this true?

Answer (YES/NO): NO